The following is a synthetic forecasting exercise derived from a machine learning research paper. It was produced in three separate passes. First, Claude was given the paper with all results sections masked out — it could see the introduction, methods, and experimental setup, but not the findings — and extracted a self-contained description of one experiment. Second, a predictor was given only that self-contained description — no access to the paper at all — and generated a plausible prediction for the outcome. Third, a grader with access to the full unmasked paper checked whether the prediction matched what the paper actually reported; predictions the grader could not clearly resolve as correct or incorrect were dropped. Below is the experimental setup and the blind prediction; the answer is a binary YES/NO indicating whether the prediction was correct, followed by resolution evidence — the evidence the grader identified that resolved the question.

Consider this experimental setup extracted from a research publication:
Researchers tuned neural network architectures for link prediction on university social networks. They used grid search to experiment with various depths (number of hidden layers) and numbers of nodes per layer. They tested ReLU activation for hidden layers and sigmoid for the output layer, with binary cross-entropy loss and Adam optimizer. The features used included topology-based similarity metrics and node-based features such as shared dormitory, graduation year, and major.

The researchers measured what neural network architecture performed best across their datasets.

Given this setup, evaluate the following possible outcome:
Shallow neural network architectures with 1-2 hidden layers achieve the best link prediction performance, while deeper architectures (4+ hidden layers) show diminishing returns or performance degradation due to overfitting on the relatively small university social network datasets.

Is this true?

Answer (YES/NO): NO